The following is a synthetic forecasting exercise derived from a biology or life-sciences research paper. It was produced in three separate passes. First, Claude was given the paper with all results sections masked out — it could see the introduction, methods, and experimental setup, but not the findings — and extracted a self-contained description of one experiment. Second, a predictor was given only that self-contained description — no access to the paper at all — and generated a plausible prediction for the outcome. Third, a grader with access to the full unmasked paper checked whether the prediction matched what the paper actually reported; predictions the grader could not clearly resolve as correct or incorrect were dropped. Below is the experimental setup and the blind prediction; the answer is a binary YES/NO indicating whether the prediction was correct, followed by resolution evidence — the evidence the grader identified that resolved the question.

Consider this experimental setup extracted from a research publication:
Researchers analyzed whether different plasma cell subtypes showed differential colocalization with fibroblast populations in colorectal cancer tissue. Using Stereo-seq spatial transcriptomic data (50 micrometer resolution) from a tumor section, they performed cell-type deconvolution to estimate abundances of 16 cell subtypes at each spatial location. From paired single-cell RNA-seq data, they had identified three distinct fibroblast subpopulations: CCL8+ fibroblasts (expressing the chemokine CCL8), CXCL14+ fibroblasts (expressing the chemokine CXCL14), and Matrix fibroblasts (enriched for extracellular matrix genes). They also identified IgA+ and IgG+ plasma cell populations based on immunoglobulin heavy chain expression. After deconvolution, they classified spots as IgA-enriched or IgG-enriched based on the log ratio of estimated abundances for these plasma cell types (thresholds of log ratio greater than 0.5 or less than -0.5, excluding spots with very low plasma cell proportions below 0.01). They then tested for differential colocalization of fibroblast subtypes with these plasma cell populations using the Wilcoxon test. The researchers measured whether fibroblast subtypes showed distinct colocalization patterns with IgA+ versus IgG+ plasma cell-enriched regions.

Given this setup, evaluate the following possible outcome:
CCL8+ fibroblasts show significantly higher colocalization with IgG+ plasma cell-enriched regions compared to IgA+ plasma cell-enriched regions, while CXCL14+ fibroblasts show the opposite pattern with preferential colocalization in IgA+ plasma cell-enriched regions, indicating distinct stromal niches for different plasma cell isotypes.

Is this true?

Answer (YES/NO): NO